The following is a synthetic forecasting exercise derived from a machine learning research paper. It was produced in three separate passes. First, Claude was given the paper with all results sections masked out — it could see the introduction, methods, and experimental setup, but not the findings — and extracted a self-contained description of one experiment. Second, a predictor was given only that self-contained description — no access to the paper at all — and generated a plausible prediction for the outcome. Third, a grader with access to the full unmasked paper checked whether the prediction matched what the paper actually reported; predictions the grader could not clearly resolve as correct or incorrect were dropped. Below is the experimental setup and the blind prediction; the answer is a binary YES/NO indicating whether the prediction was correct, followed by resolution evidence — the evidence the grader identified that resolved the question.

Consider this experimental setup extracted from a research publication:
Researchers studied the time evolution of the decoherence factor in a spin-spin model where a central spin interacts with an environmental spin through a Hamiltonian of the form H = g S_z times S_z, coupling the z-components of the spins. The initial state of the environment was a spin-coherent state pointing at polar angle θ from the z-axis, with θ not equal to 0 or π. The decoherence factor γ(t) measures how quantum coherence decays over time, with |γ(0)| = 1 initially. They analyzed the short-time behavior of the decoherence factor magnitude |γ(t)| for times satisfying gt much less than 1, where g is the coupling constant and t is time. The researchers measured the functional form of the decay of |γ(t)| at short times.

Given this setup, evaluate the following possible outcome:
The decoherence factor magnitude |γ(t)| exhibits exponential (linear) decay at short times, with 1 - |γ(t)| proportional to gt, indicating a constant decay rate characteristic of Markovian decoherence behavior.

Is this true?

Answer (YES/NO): NO